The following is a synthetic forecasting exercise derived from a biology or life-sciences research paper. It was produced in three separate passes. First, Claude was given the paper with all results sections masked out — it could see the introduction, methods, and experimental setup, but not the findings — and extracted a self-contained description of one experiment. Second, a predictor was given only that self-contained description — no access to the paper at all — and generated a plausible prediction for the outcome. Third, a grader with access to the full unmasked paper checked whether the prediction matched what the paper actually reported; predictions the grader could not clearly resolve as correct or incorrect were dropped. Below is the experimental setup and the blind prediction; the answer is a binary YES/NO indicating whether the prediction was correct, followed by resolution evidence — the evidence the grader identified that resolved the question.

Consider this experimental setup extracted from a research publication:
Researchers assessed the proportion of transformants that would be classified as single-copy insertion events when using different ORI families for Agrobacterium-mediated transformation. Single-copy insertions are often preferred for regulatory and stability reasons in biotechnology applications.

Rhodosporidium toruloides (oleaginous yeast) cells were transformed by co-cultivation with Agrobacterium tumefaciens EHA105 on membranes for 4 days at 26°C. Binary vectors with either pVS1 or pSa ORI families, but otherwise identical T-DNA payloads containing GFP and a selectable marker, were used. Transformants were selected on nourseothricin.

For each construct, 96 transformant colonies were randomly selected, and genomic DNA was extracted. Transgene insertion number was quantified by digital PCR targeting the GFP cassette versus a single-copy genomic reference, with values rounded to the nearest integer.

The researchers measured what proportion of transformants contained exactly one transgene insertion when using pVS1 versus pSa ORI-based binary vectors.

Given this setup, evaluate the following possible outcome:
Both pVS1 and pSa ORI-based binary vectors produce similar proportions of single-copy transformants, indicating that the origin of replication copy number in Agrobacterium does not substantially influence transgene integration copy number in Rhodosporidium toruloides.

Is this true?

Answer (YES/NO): NO